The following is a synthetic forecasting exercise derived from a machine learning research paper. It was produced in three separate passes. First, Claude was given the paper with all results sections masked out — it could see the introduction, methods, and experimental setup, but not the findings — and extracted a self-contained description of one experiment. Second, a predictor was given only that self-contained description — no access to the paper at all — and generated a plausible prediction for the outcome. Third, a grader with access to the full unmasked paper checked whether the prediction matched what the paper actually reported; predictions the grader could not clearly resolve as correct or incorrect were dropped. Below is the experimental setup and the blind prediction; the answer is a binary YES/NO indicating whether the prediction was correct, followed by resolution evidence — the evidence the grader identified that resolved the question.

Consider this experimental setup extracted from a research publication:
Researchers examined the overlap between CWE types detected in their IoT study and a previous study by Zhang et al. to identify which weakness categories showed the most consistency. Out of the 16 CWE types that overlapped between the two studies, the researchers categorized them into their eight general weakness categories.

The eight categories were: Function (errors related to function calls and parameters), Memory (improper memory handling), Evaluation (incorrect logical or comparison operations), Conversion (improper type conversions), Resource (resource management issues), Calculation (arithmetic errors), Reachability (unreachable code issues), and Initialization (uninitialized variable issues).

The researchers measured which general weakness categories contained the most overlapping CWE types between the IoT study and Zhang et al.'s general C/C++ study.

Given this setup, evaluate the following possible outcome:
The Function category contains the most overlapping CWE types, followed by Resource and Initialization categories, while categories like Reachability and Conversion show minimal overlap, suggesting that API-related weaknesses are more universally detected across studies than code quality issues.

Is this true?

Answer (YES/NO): NO